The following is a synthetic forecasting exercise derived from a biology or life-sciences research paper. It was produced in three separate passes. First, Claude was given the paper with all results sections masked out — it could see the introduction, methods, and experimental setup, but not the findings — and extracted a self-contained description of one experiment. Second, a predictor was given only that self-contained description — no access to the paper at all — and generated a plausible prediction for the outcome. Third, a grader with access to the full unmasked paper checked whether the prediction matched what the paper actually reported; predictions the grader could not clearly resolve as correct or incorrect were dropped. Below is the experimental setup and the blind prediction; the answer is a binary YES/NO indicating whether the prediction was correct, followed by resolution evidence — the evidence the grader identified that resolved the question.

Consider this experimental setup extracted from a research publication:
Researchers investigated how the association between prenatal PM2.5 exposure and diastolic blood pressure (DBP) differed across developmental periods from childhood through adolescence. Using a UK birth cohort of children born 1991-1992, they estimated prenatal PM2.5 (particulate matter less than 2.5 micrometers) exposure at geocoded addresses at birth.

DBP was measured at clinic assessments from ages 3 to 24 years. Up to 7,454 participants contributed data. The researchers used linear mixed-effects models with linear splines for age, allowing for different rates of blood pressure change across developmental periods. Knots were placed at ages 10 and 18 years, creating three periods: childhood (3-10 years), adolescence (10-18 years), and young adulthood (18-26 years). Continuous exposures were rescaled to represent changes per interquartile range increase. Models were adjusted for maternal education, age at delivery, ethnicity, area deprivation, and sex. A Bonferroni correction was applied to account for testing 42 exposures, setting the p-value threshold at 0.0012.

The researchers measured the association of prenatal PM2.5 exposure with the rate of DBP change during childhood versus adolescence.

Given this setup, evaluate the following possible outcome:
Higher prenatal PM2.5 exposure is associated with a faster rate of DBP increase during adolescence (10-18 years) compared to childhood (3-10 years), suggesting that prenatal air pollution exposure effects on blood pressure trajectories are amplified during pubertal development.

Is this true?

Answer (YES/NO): NO